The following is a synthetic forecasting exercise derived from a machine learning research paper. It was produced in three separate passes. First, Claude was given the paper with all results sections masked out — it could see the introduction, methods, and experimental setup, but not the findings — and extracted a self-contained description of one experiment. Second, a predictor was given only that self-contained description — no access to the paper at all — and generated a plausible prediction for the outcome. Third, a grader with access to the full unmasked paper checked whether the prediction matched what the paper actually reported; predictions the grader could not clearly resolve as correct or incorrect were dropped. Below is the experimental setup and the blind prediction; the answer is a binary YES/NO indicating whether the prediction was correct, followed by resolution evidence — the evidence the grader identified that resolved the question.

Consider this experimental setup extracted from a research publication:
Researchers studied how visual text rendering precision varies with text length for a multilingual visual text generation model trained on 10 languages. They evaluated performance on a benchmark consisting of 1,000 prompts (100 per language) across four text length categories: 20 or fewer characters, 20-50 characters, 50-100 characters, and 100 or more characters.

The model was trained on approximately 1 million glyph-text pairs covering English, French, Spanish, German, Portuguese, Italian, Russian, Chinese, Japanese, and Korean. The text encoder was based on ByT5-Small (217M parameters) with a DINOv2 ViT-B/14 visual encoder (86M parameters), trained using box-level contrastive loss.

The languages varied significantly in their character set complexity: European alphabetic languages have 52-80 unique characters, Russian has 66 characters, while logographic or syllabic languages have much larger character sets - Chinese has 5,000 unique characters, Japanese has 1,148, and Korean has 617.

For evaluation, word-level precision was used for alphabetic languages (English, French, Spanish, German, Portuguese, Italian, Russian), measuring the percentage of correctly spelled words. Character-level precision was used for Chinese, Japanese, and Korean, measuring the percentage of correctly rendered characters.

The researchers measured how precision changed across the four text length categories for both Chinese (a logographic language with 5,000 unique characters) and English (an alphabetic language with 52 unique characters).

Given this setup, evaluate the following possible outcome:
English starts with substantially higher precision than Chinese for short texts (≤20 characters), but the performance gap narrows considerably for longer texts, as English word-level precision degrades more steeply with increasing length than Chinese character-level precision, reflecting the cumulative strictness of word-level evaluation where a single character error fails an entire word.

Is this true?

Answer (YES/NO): NO